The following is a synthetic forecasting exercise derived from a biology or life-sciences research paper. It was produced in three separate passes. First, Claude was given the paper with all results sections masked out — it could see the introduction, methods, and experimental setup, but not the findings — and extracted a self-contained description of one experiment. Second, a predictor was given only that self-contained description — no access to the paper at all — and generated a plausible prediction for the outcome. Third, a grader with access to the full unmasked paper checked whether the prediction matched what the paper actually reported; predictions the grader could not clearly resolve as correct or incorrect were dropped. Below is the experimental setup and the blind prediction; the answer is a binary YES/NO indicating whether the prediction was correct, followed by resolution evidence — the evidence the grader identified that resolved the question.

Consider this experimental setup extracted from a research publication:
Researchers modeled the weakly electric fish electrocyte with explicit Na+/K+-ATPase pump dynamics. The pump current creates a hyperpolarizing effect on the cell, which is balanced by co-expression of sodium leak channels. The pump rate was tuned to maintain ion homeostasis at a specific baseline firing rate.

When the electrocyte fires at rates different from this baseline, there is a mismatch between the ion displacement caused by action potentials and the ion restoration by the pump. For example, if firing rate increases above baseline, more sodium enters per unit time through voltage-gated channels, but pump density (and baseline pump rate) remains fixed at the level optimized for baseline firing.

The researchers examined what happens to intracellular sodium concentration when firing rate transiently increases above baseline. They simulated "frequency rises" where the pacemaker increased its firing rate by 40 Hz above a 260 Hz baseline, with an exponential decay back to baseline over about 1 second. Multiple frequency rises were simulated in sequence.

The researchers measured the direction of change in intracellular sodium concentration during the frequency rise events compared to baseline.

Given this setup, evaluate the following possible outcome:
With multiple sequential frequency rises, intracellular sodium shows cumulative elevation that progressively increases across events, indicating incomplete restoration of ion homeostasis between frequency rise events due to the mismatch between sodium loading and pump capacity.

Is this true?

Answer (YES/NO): YES